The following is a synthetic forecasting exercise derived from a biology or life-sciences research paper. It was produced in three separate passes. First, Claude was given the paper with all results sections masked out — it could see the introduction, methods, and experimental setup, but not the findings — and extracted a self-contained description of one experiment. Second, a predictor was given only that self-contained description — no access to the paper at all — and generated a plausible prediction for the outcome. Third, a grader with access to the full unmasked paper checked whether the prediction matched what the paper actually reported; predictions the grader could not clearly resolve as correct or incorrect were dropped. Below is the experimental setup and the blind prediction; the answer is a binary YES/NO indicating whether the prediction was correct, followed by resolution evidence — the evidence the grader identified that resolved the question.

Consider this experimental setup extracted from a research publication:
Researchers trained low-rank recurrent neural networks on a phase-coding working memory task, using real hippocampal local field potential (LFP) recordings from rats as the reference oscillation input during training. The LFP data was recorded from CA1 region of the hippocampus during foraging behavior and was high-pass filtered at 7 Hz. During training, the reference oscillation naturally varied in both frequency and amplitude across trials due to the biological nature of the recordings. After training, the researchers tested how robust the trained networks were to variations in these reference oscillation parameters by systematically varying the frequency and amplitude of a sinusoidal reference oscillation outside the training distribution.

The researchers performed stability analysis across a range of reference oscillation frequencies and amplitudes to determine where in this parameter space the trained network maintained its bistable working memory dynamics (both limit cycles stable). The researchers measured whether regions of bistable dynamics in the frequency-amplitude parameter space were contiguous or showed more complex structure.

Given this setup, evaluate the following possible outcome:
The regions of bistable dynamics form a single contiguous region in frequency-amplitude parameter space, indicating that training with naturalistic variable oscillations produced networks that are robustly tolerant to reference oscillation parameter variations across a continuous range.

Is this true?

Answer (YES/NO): NO